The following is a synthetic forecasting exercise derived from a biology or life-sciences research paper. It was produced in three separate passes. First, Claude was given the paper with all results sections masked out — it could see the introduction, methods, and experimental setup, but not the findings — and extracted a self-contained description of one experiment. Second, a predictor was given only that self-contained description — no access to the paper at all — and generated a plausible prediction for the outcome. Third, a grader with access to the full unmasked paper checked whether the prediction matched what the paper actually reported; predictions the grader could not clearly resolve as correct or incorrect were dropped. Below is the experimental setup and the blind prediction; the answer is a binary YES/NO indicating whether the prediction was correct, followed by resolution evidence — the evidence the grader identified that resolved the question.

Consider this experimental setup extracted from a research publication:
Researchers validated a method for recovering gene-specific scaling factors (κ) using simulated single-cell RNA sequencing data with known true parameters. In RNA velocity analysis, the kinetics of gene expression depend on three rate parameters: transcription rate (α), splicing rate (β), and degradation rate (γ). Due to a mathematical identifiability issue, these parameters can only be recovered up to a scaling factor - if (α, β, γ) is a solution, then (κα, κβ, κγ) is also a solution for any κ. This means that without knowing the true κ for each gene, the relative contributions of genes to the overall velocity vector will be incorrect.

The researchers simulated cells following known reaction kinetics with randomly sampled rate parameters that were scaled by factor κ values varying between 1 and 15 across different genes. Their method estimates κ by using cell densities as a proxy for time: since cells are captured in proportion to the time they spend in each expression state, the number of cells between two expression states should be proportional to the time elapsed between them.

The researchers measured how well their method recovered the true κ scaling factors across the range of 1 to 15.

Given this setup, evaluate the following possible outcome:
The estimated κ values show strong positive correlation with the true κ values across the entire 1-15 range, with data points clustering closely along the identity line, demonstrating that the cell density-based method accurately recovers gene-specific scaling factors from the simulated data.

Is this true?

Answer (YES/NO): NO